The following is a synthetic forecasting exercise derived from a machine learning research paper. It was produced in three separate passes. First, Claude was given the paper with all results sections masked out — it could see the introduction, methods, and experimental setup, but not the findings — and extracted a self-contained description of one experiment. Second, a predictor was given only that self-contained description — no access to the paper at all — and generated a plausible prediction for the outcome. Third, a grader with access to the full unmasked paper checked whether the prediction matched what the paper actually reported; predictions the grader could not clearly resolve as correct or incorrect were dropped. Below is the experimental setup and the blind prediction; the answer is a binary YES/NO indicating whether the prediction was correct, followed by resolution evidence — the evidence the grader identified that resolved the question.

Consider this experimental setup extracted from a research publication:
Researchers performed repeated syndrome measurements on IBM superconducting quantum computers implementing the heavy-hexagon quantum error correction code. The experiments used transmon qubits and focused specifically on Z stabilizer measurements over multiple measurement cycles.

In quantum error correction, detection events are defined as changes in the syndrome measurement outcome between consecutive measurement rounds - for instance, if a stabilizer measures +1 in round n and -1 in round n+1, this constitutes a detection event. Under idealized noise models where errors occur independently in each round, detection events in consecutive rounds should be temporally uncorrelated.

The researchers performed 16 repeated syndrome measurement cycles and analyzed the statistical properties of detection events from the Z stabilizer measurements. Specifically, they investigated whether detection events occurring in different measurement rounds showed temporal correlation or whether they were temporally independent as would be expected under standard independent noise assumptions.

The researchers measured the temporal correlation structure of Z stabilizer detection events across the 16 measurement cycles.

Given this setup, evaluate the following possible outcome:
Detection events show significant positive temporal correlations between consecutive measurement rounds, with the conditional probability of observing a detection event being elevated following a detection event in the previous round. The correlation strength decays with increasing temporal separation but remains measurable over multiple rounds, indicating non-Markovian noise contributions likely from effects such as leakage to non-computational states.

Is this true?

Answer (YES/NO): YES